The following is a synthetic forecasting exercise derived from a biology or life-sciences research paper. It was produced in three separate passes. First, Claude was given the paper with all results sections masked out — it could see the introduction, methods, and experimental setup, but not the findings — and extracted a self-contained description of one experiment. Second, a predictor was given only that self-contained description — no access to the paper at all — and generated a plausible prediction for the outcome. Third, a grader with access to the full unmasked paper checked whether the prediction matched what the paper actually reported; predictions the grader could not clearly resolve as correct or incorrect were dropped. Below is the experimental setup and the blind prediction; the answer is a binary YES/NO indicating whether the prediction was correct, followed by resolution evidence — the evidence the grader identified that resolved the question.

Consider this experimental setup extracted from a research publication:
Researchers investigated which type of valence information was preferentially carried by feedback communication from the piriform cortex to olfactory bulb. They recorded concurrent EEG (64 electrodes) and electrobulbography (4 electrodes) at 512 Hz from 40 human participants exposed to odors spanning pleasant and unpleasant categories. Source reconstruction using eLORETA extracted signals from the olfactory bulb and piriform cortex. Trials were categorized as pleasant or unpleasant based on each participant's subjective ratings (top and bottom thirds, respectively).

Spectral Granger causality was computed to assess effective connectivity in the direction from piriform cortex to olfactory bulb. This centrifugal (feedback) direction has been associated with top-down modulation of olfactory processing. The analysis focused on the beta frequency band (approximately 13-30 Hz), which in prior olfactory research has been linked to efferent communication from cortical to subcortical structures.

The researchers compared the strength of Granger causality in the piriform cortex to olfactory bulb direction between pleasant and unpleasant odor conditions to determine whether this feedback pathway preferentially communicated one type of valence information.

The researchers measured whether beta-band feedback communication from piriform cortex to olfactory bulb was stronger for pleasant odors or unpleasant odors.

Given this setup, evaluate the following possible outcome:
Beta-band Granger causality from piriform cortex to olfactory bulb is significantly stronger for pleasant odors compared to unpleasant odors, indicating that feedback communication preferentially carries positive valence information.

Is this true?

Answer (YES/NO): NO